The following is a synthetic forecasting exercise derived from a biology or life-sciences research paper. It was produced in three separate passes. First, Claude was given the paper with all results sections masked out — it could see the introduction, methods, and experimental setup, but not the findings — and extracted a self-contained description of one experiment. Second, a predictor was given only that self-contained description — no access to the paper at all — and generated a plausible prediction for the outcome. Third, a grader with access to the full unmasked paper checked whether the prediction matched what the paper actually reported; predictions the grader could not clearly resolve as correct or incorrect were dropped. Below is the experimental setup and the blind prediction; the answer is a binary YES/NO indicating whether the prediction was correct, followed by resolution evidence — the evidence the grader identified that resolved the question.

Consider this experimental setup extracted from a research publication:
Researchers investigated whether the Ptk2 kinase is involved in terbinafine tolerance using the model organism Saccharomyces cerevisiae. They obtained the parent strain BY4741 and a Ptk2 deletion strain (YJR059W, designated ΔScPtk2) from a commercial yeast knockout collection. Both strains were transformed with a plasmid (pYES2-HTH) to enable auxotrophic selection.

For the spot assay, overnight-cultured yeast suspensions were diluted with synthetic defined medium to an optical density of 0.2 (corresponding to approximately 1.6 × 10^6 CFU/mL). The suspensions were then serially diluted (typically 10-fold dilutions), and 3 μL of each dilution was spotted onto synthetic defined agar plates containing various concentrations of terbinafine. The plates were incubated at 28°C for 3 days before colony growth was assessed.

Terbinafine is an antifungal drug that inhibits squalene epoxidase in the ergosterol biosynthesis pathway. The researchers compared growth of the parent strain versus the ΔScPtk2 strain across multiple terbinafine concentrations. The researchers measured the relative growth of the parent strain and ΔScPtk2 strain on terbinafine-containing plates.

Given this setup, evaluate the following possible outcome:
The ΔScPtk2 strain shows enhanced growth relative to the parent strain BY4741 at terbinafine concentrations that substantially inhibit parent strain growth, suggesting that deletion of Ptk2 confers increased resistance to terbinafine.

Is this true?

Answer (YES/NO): NO